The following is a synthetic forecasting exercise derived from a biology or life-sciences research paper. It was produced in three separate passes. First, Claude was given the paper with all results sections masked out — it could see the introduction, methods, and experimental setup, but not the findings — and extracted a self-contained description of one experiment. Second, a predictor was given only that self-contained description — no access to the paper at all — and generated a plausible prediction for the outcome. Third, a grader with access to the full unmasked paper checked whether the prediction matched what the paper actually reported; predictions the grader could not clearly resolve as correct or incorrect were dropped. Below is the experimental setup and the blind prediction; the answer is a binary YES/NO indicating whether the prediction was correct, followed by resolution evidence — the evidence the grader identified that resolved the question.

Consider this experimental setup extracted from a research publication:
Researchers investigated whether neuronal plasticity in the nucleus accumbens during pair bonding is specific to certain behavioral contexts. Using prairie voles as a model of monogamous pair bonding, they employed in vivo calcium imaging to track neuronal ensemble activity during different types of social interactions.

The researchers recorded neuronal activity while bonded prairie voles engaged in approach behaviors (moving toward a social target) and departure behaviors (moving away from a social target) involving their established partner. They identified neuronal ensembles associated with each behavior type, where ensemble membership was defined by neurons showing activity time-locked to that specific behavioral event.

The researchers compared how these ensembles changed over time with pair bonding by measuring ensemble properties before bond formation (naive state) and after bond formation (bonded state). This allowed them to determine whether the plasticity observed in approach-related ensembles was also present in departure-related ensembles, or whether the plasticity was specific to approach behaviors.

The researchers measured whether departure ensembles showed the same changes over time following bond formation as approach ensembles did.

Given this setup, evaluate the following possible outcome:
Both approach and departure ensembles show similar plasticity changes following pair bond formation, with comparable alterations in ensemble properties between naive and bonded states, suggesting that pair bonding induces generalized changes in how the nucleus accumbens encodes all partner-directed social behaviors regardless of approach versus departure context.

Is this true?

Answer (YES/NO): NO